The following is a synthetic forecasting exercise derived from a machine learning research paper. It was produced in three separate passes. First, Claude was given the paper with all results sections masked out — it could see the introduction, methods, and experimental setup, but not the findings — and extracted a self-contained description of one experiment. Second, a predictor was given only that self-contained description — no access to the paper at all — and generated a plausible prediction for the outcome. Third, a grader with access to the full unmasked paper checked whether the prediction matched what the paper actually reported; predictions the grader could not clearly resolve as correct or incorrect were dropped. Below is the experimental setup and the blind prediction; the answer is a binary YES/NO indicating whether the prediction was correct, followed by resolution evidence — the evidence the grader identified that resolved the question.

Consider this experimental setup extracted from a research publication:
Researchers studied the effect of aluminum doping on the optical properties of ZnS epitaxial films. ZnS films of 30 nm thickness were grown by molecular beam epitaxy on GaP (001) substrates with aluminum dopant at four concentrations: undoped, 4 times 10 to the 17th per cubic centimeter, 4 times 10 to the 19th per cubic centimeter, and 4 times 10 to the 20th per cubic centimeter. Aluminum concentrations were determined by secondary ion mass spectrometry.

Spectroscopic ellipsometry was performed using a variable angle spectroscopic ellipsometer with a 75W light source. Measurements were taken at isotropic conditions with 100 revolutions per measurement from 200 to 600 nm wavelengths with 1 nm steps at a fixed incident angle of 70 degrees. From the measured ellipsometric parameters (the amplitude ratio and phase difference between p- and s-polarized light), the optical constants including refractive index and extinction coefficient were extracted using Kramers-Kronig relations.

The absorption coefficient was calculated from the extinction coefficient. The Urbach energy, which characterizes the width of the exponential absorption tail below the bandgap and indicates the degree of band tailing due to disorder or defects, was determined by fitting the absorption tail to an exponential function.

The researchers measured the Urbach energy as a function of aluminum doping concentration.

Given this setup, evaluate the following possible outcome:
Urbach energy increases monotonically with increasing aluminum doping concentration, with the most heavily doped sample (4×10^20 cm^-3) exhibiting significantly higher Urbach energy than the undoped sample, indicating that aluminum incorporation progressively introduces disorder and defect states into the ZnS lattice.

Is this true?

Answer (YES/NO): NO